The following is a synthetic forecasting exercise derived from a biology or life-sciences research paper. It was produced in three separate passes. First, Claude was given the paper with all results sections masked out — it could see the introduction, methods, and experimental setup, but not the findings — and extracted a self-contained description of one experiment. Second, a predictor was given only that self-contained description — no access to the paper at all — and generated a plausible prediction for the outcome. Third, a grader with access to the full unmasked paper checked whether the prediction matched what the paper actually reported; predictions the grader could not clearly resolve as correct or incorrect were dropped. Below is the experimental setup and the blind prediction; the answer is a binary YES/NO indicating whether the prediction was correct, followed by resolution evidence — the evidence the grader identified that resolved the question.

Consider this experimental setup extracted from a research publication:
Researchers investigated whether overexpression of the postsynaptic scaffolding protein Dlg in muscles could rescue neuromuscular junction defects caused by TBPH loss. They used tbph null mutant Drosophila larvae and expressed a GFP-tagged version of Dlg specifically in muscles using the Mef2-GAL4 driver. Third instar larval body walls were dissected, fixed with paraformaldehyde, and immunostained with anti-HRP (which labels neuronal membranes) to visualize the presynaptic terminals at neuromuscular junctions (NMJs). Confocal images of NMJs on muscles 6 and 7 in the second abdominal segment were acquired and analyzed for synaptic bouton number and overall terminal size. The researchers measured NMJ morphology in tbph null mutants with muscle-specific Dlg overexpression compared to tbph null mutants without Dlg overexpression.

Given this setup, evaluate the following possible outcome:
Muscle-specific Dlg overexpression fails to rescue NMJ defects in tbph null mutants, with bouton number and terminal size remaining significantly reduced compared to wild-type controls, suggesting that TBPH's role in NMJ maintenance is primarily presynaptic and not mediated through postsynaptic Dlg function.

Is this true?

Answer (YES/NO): NO